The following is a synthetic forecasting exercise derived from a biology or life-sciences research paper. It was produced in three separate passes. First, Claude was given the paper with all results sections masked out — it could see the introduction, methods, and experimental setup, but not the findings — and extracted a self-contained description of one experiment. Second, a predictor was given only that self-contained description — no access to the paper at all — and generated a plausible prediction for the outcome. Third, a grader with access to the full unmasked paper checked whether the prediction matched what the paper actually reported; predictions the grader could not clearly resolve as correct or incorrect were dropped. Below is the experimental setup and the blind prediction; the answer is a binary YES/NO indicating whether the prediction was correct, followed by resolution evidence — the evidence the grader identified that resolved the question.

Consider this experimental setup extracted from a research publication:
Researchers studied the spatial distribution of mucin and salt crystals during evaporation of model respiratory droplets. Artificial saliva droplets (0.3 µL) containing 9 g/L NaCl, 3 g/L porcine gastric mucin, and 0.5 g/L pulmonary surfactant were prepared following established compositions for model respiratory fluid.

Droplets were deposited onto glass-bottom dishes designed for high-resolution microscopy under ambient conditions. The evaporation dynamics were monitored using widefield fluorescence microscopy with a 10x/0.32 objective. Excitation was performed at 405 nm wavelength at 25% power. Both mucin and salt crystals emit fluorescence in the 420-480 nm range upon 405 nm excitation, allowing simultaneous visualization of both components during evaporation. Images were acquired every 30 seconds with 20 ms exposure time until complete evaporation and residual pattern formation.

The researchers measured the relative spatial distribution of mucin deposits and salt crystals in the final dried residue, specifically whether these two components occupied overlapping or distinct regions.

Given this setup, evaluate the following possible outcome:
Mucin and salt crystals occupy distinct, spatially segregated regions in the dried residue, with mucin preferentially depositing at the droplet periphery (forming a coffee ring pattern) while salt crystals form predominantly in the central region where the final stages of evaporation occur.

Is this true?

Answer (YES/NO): NO